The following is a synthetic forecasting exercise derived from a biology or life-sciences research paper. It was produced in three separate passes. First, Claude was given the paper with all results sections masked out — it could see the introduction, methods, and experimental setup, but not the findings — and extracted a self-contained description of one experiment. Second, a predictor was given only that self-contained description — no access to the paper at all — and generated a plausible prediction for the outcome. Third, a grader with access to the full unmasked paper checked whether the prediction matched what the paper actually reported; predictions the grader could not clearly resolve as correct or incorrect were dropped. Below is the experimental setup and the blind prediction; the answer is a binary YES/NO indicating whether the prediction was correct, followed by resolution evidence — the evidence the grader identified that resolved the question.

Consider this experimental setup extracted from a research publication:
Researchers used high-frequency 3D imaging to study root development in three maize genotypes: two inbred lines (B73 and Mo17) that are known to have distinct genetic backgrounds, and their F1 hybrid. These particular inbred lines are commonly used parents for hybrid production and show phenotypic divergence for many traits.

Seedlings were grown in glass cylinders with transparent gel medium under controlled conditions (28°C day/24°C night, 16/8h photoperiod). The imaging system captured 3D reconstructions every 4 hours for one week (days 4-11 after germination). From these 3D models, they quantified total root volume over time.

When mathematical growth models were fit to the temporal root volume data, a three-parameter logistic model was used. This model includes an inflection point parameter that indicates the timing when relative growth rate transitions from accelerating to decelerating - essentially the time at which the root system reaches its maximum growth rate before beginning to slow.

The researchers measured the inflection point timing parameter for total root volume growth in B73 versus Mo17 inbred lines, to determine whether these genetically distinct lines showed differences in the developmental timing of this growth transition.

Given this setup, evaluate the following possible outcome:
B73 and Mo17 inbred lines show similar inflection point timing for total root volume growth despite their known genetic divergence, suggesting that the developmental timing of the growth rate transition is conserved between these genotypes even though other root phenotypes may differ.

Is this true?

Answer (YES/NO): NO